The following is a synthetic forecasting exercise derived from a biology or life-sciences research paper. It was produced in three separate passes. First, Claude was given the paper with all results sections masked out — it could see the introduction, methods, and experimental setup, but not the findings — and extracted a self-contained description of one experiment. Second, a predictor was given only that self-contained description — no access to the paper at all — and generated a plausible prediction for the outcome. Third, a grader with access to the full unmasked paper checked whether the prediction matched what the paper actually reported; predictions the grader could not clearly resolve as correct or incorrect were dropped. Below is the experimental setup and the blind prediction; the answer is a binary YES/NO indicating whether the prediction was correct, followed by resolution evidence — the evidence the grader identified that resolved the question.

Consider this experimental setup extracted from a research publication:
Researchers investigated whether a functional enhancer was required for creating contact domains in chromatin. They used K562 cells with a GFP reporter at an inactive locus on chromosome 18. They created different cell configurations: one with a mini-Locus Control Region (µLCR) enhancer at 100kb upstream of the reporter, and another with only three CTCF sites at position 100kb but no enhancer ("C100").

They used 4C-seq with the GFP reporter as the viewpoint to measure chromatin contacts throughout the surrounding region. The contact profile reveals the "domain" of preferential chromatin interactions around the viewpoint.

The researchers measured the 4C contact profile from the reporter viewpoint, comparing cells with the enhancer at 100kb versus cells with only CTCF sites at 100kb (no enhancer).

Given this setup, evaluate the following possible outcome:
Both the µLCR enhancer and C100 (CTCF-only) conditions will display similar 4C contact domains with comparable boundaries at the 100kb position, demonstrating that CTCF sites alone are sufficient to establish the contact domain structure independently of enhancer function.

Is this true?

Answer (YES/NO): NO